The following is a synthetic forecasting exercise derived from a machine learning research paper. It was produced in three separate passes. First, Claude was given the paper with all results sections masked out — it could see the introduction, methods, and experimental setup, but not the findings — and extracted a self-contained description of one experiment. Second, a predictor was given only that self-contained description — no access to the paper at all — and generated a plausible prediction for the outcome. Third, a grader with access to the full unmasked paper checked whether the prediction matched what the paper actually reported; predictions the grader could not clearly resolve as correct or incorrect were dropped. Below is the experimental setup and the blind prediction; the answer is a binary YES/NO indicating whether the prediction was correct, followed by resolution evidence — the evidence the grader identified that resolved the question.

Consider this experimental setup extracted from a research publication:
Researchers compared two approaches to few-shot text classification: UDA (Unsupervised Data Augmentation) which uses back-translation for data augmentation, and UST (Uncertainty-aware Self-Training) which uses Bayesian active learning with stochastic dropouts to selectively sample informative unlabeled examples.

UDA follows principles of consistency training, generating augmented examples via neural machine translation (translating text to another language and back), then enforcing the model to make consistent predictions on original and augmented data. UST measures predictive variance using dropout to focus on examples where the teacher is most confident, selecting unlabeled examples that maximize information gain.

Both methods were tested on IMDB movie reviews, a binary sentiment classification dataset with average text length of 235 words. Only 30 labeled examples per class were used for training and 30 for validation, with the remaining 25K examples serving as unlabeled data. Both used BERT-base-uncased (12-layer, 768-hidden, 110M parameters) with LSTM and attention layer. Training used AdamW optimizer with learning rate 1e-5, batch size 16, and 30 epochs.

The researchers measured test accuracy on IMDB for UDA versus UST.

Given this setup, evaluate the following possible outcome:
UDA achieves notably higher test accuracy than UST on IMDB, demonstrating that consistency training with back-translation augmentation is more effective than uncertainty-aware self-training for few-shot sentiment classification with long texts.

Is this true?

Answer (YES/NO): NO